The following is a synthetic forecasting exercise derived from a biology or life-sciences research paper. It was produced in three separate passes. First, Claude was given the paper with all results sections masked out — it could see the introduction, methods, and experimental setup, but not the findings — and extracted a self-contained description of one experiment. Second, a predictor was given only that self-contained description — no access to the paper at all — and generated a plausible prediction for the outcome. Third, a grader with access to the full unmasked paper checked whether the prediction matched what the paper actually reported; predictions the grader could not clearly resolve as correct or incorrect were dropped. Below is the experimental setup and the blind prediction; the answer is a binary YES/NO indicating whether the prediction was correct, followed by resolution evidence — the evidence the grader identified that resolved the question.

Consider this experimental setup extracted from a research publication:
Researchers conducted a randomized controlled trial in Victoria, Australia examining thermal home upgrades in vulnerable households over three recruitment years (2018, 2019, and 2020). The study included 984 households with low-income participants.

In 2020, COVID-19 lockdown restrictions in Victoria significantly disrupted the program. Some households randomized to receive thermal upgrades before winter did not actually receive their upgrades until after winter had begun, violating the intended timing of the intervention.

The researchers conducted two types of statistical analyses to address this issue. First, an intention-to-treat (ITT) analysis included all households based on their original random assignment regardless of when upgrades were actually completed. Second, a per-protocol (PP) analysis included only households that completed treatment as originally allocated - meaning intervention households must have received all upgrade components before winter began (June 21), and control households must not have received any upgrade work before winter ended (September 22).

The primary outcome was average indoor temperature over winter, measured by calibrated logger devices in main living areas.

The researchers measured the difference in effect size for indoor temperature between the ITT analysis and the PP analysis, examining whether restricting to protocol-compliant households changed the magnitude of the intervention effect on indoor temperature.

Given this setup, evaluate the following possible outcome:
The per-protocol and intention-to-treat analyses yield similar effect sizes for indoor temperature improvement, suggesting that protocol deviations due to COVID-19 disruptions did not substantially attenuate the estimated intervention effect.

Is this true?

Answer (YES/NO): YES